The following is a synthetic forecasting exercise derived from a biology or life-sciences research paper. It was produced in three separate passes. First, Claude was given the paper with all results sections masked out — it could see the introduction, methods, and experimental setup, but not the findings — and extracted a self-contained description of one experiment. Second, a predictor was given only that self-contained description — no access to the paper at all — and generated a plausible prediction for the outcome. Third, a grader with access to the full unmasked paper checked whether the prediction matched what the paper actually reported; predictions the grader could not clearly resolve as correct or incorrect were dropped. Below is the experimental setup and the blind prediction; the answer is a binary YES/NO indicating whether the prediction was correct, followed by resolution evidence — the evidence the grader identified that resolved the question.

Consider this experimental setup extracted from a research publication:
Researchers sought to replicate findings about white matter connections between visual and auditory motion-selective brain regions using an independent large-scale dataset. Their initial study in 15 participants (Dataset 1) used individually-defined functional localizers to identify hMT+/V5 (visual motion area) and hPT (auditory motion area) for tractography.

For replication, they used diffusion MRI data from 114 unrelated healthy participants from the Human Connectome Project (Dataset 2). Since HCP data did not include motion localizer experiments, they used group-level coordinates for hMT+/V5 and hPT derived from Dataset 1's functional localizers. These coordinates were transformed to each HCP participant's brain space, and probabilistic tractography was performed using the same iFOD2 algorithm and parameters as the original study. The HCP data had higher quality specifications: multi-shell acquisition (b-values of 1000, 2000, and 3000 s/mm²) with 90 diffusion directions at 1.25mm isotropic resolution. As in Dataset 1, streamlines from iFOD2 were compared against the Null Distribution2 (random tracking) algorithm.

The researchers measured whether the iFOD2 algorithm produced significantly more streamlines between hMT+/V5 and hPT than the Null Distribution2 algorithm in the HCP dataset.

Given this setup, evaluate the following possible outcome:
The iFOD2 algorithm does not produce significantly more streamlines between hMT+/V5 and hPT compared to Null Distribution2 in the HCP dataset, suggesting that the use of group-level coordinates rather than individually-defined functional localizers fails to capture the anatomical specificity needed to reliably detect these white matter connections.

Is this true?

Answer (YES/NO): NO